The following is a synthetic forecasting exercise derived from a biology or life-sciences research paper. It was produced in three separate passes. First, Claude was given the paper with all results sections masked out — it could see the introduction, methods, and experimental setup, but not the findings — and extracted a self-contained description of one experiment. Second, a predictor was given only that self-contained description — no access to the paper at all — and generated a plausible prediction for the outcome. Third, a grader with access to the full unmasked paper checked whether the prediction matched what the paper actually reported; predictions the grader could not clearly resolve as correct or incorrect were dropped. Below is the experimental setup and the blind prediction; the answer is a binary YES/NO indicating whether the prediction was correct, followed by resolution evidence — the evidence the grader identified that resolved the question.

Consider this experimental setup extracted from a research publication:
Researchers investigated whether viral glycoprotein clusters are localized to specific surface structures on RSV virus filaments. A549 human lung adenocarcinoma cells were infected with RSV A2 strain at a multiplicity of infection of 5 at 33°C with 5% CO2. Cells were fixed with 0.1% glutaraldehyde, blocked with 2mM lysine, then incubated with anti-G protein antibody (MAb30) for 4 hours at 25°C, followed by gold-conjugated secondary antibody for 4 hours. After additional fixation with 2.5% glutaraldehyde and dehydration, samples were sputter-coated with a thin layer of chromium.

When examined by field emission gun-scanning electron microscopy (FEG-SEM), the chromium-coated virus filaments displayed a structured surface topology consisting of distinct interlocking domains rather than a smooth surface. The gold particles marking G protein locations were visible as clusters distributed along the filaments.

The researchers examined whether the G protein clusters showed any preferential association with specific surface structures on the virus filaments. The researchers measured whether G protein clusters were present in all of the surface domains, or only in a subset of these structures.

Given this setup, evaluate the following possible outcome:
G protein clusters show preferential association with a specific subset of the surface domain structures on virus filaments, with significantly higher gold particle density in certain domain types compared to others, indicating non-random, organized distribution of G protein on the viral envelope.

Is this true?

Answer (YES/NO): YES